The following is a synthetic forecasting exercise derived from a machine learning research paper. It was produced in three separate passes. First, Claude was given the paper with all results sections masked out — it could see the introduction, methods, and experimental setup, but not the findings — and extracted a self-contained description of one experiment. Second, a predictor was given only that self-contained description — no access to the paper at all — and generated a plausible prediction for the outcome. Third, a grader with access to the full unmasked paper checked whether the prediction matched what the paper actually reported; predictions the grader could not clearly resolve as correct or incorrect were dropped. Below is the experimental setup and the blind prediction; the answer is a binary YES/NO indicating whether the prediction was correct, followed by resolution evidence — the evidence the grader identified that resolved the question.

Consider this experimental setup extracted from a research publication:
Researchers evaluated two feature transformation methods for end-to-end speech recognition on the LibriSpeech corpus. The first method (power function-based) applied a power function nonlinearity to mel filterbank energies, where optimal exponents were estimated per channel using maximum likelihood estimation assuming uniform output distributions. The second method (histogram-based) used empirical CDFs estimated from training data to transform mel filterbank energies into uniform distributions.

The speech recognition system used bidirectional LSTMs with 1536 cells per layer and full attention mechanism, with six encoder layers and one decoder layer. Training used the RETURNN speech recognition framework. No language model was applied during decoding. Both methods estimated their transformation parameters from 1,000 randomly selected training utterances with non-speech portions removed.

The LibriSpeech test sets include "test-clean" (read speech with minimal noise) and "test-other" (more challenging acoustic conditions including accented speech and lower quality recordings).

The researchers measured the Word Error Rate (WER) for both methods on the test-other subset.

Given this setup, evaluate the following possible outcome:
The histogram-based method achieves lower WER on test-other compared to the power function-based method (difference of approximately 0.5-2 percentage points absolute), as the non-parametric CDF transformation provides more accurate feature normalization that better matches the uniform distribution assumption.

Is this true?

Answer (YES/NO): NO